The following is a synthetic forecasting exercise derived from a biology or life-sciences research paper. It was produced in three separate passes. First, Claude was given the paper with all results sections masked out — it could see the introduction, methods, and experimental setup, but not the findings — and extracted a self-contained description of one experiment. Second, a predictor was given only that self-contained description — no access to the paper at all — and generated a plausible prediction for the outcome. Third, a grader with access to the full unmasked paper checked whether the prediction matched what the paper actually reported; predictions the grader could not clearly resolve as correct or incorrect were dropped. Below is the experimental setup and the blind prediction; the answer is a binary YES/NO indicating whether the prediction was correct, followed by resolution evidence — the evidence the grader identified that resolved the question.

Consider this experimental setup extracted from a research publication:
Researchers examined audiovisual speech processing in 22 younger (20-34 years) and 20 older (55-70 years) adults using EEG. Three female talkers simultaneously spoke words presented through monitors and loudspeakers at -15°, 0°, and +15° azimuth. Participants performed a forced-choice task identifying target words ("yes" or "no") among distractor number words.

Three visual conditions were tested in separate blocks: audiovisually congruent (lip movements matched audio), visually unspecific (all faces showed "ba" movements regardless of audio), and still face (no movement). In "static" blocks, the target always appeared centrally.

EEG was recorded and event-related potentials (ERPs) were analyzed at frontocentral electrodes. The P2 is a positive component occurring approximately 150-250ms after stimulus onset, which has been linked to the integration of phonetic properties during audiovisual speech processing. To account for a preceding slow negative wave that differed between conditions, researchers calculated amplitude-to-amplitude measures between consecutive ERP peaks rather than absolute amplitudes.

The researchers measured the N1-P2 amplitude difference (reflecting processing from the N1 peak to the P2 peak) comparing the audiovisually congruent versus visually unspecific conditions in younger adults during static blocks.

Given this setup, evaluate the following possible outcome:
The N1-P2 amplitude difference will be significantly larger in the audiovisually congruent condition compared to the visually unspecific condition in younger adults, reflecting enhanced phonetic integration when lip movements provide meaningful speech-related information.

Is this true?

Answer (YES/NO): NO